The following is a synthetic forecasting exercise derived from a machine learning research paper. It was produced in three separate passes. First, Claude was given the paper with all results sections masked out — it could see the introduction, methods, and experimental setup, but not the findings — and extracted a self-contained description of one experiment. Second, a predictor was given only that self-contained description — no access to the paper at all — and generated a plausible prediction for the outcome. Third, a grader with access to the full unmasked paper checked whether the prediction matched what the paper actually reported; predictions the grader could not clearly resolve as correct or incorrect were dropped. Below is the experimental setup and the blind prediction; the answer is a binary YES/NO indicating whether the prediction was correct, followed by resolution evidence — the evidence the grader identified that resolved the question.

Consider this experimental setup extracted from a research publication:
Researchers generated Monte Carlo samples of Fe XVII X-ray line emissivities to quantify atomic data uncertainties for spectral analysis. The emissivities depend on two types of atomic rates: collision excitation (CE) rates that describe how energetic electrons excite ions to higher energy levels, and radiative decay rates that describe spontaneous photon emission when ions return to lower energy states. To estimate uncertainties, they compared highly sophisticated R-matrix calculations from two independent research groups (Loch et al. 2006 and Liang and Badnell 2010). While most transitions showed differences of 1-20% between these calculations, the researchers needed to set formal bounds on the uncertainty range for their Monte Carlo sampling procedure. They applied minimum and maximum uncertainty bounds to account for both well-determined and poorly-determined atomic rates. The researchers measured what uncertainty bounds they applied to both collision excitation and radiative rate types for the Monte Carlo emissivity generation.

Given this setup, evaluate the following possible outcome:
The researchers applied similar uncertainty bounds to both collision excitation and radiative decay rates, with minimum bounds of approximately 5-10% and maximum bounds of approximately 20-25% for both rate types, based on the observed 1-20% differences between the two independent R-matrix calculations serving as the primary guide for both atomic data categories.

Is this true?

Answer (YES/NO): NO